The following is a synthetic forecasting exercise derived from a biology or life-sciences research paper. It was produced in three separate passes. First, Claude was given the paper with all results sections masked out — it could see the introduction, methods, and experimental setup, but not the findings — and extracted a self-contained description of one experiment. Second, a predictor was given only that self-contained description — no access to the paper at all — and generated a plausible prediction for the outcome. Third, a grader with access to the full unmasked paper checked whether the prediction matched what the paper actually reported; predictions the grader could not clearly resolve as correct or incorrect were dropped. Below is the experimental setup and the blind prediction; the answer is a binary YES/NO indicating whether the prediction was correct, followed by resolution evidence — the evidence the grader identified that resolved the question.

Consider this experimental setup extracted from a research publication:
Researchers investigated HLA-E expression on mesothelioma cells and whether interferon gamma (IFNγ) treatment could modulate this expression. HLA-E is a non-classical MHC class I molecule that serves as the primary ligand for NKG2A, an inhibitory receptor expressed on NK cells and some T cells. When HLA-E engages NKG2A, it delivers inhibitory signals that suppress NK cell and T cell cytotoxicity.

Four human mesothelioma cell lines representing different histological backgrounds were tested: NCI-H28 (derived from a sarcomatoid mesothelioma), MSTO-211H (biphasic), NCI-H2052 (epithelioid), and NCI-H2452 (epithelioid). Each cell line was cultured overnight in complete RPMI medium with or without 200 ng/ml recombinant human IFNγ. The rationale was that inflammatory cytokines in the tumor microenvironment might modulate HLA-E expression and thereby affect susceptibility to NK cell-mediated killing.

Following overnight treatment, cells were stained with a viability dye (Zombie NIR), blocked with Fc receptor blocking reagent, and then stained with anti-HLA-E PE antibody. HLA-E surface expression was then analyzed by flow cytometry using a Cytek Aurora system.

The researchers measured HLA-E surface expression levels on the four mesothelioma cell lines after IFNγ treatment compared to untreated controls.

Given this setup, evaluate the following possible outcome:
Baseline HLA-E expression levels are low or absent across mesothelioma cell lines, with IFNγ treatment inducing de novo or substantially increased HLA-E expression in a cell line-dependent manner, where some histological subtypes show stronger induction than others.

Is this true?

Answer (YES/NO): NO